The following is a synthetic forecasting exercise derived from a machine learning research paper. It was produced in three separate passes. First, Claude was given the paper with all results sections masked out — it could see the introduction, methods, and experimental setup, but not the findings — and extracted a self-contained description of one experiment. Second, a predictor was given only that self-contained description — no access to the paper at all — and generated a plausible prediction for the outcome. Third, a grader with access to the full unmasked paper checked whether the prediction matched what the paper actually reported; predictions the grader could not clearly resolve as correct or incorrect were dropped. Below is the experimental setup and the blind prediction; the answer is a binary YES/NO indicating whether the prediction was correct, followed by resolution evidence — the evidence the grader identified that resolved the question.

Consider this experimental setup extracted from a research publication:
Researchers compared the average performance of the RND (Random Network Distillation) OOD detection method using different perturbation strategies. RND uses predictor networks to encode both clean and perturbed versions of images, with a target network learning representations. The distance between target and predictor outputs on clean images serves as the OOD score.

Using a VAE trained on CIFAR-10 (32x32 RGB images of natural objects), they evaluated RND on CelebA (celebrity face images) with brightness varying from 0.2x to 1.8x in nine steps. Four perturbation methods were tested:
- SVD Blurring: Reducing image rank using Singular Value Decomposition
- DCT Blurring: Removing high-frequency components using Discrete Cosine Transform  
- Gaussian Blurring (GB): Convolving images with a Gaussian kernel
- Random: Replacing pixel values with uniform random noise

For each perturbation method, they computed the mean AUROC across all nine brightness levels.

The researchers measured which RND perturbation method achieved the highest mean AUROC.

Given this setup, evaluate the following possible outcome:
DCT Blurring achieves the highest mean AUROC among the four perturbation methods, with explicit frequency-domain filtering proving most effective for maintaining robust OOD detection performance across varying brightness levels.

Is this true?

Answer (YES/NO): YES